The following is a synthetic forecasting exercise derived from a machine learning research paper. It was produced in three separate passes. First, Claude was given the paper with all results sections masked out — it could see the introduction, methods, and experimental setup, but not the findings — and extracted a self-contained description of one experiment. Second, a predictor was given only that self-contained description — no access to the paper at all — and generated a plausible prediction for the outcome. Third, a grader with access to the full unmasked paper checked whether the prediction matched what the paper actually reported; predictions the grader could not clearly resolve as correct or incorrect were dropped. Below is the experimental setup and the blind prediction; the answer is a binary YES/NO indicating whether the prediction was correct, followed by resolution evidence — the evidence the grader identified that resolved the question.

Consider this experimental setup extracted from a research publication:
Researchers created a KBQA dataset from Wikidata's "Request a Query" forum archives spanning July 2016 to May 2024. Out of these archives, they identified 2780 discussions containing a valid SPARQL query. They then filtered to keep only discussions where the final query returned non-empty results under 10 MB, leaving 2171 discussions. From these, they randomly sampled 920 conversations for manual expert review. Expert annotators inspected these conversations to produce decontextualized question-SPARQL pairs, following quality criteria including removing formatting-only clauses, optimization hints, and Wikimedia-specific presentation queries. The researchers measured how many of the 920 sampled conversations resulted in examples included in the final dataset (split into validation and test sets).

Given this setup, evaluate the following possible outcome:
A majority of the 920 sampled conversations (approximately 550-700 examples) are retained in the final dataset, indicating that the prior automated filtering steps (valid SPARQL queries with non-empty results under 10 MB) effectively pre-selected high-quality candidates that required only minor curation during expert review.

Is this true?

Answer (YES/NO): NO